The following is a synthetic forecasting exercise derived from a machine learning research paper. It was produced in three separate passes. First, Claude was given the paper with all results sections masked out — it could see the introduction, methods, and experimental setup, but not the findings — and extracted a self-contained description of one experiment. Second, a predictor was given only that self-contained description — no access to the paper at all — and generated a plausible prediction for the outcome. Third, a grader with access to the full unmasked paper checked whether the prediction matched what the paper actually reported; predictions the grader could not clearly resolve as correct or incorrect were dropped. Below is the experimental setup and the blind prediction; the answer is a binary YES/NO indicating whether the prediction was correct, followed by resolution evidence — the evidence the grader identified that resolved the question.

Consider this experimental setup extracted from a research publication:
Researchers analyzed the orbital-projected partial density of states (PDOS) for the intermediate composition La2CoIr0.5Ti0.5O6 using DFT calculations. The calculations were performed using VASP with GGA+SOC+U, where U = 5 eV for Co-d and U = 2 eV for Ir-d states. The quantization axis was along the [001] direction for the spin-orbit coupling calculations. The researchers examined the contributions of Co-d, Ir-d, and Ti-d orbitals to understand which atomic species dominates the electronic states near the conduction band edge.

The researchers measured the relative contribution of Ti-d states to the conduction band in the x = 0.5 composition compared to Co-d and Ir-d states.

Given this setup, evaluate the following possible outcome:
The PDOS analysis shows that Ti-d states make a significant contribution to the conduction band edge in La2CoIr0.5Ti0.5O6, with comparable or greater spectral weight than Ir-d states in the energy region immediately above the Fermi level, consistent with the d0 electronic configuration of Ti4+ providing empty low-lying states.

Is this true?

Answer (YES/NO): NO